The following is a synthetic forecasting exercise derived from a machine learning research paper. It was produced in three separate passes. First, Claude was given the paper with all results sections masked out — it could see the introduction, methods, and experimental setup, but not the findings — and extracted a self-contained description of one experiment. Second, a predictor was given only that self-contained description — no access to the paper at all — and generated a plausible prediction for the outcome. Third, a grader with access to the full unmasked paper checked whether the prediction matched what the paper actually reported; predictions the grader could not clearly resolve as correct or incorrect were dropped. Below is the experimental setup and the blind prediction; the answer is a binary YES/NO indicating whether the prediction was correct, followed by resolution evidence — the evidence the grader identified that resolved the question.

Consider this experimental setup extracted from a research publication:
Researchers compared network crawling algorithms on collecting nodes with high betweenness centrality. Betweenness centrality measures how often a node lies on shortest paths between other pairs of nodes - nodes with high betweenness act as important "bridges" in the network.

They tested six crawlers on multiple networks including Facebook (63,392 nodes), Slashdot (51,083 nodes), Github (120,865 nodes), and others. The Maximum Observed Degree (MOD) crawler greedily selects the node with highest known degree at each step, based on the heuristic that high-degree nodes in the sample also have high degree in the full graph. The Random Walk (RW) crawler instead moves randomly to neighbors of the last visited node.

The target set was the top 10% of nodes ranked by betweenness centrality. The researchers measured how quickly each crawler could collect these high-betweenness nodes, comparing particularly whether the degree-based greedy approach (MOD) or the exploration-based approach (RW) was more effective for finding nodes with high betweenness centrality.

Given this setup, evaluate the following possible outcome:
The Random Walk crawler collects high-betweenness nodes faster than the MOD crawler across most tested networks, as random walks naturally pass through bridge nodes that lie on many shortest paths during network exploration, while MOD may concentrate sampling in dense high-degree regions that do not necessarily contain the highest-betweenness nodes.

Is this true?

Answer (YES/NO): NO